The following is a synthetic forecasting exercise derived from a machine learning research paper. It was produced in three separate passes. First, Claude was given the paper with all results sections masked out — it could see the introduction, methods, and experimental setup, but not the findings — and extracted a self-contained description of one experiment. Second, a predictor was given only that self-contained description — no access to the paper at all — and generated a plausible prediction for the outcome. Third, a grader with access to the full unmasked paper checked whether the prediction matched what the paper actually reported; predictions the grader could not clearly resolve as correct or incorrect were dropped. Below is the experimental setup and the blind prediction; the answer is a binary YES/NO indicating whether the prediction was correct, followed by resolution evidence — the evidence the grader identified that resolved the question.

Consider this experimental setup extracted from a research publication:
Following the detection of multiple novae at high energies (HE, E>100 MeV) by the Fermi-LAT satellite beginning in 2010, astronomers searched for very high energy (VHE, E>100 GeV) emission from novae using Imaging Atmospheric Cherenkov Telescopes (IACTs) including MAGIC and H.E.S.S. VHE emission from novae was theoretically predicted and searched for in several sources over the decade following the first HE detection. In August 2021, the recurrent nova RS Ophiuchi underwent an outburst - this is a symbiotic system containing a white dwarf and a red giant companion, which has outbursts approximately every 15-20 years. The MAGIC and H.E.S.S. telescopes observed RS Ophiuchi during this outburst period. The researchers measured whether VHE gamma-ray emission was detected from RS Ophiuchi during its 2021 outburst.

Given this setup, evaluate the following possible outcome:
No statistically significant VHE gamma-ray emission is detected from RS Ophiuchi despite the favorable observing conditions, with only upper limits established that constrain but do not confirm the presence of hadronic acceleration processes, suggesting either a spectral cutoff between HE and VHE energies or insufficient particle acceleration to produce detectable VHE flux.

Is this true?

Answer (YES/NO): NO